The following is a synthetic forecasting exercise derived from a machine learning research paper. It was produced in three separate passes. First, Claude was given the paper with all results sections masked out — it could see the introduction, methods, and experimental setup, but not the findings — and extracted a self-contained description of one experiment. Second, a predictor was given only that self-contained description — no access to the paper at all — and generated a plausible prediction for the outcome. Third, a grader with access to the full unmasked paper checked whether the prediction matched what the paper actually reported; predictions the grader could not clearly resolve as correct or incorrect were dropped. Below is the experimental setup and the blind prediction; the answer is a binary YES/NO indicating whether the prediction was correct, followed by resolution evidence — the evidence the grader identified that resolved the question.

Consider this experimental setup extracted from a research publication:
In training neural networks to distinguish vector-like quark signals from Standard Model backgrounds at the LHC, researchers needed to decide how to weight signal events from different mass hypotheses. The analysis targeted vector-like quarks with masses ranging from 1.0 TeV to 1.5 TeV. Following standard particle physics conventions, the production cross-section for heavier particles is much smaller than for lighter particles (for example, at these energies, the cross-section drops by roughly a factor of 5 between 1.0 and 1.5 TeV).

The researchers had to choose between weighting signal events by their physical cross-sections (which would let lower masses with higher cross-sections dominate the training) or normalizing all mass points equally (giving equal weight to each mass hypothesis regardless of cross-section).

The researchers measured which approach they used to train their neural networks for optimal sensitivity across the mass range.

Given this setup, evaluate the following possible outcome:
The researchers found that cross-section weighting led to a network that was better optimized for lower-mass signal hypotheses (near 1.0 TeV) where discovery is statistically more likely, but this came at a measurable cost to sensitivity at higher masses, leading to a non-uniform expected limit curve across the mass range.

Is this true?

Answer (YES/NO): NO